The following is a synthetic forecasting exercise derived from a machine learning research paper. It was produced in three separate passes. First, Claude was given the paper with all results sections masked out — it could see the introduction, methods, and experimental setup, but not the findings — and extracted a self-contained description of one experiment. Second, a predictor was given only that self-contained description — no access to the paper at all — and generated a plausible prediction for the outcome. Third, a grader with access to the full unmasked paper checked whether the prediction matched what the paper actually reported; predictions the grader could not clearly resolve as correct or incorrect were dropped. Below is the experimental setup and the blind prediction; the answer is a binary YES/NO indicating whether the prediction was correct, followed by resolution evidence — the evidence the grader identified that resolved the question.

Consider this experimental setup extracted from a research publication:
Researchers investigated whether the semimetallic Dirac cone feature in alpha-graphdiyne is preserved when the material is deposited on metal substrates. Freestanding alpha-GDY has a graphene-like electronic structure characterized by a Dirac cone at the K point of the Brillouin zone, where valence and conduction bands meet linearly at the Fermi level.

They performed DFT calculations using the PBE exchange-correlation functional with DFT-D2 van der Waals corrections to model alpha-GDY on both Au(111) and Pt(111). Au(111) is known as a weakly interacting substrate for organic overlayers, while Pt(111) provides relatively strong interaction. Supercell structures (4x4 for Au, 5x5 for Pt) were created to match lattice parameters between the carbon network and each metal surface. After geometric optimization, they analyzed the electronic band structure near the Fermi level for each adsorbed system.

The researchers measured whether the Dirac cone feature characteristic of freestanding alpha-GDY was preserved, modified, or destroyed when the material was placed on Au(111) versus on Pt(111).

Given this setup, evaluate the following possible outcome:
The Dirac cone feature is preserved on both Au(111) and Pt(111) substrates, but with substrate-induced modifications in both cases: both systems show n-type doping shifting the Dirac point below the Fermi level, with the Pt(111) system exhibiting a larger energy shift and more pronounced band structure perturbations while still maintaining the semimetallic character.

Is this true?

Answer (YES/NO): NO